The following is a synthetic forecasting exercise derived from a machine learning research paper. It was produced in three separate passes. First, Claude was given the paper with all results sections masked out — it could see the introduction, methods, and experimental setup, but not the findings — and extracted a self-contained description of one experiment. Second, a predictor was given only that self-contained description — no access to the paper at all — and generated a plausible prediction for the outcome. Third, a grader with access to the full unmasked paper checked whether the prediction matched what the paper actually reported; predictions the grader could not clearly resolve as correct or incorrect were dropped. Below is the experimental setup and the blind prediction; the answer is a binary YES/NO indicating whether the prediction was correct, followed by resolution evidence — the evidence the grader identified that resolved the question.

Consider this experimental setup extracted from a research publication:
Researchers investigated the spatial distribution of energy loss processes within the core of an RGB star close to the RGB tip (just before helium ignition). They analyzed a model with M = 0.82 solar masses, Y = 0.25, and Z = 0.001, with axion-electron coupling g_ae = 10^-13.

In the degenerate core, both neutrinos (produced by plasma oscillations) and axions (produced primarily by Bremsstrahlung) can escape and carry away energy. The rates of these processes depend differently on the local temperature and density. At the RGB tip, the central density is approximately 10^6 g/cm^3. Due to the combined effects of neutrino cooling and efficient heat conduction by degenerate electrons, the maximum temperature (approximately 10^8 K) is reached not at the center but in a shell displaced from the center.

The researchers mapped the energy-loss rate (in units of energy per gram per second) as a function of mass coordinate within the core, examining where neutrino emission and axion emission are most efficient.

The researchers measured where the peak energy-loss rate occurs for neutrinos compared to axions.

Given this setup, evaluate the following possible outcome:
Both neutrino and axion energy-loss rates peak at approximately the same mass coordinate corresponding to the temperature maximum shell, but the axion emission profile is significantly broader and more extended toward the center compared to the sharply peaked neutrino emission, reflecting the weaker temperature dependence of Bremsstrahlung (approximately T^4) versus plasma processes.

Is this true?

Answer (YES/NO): NO